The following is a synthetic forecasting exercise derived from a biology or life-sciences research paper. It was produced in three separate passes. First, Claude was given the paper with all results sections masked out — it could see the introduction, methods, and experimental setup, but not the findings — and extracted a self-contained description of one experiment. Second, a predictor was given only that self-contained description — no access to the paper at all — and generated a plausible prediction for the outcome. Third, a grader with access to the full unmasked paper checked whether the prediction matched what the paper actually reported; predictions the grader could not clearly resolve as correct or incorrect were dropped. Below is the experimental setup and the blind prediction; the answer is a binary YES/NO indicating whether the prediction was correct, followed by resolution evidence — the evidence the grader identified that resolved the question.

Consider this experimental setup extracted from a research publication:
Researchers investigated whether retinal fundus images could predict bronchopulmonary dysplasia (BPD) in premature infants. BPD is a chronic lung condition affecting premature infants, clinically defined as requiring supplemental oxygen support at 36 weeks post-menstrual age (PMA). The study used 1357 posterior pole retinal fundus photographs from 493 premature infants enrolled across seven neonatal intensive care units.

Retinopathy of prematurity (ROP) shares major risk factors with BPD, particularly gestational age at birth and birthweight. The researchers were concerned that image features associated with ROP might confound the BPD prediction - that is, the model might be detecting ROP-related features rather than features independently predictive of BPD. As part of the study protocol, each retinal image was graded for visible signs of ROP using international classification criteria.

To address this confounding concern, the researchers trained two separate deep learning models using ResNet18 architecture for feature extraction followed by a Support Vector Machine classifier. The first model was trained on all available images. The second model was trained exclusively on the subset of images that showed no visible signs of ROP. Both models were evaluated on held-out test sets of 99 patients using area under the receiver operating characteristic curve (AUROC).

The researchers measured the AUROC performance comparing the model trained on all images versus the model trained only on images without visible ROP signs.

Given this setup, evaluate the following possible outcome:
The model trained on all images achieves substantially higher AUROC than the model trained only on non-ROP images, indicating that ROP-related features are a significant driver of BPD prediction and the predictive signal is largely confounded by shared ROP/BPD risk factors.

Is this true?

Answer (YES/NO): NO